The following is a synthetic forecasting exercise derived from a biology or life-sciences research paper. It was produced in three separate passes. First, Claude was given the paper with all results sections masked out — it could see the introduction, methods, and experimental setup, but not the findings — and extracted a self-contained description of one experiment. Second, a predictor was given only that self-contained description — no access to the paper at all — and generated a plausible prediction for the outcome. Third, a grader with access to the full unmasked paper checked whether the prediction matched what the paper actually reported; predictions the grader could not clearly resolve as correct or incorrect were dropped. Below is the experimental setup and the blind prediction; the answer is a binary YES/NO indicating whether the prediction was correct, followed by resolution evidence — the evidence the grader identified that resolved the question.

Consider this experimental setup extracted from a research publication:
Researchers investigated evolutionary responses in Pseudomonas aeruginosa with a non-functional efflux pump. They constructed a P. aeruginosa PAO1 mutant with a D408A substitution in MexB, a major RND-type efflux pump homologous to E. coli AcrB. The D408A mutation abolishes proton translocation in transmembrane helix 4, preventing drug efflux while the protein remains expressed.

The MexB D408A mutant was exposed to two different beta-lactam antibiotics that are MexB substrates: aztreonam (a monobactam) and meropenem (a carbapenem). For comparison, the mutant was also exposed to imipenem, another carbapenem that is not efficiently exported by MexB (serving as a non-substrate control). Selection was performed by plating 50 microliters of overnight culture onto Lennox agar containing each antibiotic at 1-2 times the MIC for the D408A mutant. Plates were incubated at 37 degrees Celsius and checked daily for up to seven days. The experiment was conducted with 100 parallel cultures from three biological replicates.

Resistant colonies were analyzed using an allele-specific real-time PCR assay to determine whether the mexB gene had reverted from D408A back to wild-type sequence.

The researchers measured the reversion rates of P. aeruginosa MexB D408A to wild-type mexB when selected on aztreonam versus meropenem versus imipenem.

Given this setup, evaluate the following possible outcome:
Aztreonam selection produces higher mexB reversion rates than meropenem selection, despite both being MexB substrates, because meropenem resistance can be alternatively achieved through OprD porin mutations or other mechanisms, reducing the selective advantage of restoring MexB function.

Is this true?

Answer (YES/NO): NO